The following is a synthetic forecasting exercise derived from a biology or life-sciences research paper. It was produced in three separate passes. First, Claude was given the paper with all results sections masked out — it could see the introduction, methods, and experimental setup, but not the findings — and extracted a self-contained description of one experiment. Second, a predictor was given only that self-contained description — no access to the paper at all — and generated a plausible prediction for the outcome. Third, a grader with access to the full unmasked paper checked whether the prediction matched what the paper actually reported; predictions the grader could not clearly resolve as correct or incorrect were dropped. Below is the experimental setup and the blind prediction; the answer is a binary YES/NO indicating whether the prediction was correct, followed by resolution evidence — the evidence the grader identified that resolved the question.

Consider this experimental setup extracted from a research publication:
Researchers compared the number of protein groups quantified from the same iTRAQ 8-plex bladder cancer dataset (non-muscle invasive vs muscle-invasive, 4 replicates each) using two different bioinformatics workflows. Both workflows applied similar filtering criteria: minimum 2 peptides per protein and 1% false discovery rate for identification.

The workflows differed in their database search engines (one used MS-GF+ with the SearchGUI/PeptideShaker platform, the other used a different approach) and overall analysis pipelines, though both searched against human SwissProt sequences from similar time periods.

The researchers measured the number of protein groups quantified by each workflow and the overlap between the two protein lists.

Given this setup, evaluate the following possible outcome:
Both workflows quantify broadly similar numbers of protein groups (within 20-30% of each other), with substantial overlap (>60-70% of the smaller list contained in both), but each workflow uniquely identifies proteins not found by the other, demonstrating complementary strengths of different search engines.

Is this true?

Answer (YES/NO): YES